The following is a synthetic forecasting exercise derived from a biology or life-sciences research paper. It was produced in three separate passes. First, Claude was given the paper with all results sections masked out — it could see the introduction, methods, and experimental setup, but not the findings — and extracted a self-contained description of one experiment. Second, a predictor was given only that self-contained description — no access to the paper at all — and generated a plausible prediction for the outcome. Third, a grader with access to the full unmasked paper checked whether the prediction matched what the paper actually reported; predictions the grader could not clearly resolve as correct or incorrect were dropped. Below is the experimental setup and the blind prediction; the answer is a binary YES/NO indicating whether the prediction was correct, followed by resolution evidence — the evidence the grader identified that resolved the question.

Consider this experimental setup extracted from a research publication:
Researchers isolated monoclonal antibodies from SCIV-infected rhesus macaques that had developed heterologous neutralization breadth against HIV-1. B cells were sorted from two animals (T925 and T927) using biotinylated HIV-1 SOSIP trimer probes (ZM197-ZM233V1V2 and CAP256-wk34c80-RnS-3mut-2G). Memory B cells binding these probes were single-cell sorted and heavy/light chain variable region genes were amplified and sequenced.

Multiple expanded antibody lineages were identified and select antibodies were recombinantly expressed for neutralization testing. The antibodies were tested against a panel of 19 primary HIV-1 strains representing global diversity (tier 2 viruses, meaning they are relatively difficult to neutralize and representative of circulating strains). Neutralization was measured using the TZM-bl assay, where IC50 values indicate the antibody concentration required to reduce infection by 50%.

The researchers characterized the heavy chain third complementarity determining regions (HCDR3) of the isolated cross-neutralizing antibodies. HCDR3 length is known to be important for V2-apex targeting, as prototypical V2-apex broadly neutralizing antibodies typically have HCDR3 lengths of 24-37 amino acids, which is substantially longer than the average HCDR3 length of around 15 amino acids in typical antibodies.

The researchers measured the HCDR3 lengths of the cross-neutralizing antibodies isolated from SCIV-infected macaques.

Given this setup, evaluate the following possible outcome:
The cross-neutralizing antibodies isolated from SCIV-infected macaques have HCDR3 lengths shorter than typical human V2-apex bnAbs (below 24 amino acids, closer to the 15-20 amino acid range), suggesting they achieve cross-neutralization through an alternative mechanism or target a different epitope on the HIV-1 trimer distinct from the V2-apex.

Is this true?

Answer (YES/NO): NO